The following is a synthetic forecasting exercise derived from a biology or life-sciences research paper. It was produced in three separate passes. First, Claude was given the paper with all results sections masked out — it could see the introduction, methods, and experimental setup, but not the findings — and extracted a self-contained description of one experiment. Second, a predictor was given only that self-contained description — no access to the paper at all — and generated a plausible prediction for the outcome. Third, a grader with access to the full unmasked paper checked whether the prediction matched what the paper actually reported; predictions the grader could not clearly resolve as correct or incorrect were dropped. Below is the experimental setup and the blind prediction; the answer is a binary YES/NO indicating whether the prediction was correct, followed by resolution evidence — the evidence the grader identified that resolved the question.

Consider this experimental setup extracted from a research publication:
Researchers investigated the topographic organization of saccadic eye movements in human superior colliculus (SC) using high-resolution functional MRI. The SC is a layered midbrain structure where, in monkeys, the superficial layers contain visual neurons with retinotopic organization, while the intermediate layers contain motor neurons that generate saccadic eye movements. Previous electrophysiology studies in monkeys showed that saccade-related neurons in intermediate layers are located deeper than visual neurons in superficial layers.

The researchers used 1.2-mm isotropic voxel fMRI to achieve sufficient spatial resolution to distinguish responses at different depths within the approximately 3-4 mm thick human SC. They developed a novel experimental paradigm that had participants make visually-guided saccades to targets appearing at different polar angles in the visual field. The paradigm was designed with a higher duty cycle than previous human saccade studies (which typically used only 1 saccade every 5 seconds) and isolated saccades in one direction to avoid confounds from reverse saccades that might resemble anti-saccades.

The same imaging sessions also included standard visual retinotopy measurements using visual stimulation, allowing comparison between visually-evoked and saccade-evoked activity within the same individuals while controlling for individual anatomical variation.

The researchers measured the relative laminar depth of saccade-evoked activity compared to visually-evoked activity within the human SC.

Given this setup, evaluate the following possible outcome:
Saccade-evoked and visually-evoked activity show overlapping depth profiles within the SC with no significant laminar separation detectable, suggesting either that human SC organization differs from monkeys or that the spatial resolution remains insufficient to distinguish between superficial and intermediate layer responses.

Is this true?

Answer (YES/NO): NO